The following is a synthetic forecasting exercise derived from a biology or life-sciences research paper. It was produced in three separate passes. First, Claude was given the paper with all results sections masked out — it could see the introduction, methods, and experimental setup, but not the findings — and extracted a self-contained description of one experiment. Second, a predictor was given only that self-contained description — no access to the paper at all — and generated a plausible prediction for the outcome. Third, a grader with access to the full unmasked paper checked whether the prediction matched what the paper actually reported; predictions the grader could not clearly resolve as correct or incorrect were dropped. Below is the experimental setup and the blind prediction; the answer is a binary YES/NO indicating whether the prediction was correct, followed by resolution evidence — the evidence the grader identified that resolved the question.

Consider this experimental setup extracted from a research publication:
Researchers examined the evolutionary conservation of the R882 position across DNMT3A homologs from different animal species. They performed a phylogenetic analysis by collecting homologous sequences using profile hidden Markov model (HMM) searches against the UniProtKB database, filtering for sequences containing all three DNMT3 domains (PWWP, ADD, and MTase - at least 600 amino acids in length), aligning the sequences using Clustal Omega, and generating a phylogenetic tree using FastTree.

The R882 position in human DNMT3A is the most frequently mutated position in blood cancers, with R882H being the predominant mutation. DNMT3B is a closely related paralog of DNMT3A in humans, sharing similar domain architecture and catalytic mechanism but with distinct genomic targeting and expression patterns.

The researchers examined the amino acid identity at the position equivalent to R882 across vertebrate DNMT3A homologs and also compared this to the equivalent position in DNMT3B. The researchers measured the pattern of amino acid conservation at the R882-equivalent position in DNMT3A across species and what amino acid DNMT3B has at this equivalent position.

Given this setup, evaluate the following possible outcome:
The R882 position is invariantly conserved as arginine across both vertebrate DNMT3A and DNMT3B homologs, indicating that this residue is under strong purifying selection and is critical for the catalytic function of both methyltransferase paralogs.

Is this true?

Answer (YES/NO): NO